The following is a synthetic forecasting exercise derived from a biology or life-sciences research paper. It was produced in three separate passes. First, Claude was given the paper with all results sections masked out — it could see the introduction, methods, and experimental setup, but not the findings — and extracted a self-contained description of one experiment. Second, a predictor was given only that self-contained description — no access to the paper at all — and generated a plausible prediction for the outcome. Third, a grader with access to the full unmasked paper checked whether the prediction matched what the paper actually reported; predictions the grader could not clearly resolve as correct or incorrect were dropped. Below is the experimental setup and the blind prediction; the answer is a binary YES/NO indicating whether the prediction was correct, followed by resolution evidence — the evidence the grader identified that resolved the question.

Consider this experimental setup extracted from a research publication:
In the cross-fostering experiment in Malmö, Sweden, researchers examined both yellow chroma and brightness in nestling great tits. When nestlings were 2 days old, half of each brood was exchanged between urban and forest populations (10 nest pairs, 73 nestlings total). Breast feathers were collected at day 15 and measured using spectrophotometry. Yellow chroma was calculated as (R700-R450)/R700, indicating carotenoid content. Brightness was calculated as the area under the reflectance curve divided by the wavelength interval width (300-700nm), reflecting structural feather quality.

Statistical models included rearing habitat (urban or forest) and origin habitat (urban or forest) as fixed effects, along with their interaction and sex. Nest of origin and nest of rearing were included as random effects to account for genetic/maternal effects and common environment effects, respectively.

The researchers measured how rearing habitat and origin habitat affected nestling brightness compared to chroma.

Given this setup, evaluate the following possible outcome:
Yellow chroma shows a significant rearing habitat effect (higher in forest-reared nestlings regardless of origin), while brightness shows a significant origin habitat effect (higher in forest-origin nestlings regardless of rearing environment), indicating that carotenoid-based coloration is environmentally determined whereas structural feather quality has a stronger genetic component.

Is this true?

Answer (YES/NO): NO